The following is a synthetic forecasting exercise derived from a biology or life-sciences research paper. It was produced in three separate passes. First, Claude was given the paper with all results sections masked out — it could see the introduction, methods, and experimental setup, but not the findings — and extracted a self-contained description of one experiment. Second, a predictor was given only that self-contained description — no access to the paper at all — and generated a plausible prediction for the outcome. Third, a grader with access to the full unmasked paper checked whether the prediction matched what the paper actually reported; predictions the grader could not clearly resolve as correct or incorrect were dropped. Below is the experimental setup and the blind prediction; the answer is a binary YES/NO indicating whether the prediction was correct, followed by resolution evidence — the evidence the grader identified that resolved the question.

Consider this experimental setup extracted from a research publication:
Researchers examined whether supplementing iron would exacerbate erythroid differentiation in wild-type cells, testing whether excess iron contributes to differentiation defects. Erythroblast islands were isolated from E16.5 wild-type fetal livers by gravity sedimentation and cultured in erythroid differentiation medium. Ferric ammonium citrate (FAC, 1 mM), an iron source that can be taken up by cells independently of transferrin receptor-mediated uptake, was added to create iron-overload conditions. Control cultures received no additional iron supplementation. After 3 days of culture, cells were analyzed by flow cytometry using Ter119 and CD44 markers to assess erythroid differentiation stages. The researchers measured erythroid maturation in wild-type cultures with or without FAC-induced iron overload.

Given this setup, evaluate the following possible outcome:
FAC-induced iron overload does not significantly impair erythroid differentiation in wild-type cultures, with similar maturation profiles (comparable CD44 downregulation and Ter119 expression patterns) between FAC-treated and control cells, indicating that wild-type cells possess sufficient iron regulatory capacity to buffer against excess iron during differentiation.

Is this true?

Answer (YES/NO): NO